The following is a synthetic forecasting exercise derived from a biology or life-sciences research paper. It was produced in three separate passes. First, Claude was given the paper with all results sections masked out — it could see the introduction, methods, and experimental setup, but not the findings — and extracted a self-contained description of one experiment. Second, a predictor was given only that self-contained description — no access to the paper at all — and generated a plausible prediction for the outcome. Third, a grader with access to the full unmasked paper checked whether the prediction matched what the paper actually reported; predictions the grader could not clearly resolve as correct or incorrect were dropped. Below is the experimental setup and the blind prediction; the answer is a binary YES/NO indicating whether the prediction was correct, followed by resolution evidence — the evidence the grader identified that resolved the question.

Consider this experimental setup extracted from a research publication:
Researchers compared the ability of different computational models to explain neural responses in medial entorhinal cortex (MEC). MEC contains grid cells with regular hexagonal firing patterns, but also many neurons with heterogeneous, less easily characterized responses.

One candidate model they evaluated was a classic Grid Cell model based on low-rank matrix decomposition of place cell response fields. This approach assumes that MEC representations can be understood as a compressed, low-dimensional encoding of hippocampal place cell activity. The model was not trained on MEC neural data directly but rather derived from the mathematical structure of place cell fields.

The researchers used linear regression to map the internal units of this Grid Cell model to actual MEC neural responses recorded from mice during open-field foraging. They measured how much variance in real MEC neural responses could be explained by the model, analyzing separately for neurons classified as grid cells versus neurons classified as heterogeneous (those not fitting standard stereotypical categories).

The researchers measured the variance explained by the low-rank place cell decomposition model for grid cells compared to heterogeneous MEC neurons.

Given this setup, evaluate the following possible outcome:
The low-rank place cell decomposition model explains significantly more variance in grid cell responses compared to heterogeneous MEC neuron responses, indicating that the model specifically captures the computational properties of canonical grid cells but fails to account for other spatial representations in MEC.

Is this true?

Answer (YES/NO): YES